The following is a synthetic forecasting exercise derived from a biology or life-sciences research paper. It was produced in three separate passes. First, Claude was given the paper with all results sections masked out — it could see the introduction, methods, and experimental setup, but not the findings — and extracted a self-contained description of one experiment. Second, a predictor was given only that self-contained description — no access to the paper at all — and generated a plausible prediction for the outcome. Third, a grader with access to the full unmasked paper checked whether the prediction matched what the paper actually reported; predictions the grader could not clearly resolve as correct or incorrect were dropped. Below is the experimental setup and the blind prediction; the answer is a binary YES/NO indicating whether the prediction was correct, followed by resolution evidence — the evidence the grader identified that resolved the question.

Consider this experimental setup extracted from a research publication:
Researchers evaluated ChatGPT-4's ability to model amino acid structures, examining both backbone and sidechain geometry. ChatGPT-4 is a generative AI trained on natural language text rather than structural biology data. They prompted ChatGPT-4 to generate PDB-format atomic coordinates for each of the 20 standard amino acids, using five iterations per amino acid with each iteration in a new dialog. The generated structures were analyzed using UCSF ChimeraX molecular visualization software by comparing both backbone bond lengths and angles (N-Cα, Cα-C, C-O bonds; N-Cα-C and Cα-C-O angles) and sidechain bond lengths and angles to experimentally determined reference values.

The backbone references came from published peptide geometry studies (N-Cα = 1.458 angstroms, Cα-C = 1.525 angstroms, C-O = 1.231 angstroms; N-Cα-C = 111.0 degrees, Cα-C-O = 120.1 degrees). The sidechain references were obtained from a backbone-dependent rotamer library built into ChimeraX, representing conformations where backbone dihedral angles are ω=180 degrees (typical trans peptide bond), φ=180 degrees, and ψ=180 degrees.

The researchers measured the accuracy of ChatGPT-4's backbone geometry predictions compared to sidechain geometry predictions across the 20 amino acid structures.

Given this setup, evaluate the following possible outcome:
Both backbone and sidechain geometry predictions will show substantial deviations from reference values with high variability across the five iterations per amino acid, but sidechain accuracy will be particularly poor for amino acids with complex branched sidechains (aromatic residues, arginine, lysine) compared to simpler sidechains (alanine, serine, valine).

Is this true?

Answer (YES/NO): NO